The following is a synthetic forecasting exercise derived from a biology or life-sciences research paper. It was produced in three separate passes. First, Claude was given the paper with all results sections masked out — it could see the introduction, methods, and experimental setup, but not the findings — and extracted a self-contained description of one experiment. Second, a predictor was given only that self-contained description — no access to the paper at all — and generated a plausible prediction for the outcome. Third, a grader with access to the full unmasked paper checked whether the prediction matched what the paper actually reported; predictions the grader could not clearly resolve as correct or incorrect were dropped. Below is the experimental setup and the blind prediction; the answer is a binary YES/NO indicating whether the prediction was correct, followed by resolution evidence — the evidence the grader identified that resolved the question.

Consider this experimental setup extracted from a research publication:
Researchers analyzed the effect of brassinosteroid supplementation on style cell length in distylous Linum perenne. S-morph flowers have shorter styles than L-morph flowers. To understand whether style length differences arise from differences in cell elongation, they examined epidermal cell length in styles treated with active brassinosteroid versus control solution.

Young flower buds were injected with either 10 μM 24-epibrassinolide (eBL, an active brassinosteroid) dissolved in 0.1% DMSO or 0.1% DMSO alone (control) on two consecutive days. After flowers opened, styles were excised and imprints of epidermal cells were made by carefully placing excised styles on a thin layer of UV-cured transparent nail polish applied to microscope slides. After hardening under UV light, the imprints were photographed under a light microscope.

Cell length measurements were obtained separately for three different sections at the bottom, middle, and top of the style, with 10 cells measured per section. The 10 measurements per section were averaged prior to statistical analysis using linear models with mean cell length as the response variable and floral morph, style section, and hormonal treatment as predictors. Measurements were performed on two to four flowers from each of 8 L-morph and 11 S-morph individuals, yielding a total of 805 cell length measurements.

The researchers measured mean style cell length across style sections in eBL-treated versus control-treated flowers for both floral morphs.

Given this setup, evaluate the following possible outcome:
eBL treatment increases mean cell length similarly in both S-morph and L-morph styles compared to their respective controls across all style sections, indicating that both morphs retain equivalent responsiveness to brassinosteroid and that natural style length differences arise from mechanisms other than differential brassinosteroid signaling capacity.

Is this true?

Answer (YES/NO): NO